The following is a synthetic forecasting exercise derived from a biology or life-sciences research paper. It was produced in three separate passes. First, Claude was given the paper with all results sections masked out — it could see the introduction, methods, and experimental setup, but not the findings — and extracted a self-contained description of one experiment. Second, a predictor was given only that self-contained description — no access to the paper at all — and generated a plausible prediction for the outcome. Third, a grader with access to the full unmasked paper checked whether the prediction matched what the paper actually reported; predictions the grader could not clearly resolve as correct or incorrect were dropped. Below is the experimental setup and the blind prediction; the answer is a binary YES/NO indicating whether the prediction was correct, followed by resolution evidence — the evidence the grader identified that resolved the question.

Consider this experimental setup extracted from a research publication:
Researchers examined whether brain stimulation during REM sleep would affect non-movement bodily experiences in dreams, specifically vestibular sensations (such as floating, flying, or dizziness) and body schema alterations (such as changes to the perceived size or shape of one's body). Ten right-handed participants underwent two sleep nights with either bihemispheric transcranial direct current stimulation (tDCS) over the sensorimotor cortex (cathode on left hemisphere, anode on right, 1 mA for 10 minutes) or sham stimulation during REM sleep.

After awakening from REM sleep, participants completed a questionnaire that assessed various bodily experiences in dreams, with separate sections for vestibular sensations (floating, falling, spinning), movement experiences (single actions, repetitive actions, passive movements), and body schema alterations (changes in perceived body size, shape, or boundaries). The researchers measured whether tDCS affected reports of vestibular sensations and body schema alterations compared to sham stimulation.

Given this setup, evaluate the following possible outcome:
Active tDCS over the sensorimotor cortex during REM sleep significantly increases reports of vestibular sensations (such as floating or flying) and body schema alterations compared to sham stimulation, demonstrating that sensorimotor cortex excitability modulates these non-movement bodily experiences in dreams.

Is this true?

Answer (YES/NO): NO